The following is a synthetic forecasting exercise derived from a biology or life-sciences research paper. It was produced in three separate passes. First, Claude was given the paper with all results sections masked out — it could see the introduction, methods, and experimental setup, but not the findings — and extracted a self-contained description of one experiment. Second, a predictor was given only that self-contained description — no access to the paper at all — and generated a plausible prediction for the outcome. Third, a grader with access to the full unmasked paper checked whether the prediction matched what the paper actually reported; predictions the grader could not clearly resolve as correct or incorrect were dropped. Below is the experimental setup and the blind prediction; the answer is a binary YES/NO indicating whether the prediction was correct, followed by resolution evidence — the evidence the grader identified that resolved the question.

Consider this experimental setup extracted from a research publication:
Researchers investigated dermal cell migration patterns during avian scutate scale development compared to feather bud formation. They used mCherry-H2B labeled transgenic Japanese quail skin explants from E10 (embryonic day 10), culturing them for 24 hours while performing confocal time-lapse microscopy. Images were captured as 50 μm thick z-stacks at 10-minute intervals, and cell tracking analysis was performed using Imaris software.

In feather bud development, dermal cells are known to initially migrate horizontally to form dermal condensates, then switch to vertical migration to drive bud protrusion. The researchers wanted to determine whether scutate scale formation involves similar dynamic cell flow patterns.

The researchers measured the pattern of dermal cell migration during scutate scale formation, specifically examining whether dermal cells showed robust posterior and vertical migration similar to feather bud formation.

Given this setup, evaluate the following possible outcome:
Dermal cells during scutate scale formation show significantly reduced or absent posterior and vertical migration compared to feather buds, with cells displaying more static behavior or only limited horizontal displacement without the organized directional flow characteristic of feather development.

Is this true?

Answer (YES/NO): YES